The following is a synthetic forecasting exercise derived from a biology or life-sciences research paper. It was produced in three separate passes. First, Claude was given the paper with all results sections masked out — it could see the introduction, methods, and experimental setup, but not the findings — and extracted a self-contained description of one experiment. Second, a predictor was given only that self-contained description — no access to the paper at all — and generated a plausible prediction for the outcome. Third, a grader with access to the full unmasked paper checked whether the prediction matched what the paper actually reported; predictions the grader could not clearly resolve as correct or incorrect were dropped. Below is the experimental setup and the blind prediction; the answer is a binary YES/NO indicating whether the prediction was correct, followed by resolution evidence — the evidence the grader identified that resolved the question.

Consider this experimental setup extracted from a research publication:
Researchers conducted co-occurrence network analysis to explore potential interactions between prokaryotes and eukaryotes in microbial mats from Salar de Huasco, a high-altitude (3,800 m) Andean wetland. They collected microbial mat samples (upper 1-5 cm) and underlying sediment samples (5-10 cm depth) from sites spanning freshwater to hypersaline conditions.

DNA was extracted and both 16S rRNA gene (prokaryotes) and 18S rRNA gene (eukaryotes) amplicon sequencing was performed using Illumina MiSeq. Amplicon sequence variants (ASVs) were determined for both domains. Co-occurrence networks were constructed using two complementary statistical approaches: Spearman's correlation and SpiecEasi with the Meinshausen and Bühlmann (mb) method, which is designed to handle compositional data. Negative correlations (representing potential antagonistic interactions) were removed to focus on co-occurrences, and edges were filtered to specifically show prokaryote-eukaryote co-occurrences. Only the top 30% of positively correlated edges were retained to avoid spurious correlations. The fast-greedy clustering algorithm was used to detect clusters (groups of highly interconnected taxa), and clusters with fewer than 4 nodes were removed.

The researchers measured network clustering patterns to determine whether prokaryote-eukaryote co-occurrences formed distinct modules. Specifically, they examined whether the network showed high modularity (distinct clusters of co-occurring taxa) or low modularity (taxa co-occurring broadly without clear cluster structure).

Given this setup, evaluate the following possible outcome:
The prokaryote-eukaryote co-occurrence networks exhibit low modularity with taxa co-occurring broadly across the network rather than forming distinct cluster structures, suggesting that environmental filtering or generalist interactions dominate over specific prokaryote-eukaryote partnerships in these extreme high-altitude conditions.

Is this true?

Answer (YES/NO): NO